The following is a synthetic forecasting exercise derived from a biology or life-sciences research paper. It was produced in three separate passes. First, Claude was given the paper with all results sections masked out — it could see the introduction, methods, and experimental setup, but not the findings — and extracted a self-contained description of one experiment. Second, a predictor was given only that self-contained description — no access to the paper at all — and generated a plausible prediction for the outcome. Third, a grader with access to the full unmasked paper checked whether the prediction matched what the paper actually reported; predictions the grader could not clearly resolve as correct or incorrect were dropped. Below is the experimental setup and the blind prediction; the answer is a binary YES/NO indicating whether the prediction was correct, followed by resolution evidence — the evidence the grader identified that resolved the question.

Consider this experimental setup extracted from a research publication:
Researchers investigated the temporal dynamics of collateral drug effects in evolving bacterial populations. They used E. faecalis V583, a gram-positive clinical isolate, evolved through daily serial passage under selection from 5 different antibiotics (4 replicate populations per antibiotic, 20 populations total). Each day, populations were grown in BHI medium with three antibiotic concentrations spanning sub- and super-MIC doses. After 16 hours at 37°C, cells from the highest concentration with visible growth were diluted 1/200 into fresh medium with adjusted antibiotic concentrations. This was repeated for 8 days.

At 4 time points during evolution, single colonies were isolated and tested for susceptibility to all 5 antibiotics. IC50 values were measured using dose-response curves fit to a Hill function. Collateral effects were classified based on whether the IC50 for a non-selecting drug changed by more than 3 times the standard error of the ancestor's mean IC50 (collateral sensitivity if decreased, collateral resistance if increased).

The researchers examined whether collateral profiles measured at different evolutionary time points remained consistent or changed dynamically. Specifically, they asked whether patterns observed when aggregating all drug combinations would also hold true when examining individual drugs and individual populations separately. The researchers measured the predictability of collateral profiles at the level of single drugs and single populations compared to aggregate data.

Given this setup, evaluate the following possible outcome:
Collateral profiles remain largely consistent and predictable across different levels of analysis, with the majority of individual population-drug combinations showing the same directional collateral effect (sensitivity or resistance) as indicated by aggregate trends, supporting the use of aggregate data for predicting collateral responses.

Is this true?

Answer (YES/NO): NO